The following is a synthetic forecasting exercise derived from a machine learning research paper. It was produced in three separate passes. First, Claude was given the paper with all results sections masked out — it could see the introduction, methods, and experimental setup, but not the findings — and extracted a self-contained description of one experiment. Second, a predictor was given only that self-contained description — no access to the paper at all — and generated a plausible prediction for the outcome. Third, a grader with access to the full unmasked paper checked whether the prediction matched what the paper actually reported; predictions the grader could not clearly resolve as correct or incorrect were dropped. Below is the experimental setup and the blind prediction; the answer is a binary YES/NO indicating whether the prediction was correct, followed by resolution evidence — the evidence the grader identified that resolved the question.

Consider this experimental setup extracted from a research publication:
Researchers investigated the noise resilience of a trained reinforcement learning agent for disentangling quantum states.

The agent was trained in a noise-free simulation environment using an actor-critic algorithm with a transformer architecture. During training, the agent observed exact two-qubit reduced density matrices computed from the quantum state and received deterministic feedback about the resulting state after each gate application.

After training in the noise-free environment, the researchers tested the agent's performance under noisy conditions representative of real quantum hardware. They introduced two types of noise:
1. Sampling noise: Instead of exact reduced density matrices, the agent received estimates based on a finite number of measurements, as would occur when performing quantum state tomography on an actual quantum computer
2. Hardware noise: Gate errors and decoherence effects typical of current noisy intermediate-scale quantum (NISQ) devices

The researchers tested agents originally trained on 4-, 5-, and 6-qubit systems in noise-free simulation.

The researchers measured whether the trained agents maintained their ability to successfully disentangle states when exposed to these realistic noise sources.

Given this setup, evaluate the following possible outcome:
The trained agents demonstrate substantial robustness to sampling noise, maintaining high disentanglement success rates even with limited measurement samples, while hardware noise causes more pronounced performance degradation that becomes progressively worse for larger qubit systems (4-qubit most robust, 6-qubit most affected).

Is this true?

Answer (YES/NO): NO